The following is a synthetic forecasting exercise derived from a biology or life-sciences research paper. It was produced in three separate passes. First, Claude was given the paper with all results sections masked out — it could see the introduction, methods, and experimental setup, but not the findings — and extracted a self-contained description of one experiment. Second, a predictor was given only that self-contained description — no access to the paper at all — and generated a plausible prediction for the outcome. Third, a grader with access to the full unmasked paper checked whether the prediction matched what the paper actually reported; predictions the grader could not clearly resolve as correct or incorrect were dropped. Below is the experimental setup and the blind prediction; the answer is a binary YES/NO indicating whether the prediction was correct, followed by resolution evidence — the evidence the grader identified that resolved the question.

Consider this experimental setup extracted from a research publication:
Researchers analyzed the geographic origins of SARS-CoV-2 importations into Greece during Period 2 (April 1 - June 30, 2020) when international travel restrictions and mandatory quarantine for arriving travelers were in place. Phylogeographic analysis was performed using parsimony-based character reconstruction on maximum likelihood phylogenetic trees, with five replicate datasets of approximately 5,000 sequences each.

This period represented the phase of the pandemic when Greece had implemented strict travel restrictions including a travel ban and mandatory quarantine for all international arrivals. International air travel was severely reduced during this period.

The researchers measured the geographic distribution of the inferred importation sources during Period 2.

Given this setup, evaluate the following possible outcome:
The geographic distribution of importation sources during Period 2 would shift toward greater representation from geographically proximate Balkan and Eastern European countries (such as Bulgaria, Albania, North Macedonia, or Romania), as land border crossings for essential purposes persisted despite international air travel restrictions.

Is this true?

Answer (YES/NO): NO